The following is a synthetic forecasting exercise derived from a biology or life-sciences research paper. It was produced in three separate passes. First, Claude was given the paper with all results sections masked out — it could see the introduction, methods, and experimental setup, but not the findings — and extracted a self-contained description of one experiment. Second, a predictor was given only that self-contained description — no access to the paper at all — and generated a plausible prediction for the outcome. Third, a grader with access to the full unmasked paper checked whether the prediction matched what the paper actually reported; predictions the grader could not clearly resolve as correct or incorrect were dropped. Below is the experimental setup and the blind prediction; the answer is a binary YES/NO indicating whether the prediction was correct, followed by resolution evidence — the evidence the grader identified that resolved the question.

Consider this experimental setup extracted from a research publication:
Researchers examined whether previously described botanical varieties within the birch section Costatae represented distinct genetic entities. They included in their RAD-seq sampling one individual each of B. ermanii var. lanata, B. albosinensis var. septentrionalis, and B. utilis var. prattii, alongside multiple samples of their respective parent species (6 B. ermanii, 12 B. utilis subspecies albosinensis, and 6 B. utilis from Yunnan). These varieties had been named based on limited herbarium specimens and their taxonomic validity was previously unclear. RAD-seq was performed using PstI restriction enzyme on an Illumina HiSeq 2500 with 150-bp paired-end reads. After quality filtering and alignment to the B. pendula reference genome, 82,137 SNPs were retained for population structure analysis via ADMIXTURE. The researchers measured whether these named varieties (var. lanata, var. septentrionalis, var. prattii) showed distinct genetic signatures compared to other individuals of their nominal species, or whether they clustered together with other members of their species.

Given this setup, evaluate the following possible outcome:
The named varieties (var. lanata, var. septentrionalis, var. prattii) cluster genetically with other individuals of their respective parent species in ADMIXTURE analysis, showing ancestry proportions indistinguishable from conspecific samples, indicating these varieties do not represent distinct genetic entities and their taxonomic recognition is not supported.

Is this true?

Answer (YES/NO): NO